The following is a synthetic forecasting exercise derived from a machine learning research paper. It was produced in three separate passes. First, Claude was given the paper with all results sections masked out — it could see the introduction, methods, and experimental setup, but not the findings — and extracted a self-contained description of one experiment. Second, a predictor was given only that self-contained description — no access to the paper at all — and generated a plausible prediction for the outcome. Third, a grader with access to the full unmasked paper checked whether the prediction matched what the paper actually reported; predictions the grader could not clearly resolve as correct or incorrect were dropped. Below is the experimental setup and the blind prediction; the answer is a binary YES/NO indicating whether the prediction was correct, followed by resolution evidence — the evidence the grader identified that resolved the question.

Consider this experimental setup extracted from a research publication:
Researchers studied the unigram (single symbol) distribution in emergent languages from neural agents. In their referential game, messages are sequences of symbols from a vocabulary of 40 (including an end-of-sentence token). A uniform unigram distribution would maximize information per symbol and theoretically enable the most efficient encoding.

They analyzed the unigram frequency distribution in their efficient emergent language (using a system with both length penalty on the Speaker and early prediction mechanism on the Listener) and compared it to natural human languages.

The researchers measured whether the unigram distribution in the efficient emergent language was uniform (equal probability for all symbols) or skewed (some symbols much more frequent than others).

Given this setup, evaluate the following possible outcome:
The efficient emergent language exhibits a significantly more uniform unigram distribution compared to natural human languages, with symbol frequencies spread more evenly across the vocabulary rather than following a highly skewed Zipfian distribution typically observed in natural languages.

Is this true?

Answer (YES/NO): NO